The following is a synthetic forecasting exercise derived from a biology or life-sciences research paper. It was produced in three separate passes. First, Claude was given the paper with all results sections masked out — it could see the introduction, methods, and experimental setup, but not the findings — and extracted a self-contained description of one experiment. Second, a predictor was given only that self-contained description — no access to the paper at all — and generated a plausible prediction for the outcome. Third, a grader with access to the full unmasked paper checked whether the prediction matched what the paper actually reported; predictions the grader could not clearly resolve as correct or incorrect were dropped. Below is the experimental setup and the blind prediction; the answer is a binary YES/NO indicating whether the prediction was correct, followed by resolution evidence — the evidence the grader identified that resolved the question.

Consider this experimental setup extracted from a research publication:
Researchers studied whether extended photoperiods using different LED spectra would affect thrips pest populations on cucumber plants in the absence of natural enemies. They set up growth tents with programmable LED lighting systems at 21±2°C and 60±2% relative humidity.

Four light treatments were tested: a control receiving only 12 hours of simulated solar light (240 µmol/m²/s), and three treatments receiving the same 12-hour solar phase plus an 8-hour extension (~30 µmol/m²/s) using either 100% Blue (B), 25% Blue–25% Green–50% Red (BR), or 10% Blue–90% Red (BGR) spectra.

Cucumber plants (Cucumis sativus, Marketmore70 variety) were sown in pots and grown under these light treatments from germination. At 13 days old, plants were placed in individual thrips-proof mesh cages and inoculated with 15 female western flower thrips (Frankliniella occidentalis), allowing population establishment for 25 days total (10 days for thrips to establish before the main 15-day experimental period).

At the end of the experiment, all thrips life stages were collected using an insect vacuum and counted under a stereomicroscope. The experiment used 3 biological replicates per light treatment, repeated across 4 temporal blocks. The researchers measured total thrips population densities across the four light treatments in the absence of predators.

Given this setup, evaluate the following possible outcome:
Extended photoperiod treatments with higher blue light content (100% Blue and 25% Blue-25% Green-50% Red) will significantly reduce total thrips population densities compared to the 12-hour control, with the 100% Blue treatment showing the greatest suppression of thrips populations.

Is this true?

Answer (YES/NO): NO